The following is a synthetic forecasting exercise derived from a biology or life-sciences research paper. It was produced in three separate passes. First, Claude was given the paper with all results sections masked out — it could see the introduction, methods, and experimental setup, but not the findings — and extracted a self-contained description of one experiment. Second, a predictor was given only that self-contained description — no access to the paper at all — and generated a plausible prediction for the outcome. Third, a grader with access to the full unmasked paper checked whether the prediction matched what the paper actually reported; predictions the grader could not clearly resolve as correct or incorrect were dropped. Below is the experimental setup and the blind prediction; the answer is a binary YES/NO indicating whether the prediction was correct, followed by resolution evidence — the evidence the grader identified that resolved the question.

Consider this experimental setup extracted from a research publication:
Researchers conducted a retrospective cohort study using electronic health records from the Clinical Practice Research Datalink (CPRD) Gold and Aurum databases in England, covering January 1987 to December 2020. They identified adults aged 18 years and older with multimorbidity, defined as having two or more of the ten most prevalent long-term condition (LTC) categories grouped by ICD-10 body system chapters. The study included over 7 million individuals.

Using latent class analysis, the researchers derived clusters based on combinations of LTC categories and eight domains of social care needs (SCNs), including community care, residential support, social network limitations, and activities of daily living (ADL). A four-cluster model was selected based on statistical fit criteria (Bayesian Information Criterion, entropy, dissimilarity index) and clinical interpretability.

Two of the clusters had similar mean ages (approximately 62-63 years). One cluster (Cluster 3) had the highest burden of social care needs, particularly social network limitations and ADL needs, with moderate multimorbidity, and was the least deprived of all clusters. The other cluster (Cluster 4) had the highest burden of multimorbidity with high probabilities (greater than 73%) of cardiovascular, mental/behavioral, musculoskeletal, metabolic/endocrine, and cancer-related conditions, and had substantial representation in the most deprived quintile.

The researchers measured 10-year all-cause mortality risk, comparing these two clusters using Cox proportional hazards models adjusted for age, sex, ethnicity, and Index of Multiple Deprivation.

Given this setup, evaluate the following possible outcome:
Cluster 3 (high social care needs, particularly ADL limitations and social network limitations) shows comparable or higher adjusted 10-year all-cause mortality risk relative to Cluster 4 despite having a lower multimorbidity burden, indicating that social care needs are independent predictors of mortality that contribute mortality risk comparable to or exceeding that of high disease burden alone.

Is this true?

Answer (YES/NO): YES